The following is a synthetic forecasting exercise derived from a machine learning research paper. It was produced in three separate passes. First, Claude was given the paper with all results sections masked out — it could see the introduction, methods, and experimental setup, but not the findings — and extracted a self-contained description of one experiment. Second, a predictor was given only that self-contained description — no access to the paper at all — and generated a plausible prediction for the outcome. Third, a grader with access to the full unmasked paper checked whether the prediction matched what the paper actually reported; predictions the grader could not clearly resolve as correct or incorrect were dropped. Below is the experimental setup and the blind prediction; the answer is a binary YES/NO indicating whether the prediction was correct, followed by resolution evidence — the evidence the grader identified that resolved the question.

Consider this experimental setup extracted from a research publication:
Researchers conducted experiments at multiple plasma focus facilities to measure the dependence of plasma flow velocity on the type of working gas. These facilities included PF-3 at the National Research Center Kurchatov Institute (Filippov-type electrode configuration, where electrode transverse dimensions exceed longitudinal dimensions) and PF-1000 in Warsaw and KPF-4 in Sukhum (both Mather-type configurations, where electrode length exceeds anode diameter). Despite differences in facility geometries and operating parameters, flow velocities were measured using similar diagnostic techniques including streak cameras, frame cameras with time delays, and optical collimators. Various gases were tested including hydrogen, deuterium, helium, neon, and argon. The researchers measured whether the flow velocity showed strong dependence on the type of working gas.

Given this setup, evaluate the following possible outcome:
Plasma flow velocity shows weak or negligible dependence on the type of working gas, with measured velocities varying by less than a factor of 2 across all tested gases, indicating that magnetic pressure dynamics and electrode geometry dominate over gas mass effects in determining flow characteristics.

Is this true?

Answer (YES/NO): NO